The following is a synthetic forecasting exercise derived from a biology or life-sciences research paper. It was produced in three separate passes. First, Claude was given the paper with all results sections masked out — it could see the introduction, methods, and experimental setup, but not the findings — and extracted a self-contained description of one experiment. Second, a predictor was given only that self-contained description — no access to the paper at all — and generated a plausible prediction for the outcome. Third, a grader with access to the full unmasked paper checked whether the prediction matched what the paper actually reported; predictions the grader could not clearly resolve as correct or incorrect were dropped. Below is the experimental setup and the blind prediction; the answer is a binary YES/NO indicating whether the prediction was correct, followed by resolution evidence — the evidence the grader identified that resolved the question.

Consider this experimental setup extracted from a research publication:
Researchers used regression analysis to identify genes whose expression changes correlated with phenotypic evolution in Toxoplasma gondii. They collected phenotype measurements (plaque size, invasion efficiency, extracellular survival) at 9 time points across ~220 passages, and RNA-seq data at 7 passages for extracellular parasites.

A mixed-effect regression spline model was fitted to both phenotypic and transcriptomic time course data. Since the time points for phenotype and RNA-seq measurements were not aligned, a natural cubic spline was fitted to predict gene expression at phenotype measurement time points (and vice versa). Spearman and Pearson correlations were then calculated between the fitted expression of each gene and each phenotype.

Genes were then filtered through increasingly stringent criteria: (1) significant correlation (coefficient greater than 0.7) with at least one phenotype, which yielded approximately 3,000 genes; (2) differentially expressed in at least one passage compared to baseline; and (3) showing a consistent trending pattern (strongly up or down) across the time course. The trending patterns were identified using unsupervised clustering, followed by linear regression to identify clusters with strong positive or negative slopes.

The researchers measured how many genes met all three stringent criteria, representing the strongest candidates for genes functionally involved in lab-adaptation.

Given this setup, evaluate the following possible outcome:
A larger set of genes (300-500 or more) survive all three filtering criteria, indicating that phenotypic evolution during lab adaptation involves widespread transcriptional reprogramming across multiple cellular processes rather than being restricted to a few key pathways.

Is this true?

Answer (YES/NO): YES